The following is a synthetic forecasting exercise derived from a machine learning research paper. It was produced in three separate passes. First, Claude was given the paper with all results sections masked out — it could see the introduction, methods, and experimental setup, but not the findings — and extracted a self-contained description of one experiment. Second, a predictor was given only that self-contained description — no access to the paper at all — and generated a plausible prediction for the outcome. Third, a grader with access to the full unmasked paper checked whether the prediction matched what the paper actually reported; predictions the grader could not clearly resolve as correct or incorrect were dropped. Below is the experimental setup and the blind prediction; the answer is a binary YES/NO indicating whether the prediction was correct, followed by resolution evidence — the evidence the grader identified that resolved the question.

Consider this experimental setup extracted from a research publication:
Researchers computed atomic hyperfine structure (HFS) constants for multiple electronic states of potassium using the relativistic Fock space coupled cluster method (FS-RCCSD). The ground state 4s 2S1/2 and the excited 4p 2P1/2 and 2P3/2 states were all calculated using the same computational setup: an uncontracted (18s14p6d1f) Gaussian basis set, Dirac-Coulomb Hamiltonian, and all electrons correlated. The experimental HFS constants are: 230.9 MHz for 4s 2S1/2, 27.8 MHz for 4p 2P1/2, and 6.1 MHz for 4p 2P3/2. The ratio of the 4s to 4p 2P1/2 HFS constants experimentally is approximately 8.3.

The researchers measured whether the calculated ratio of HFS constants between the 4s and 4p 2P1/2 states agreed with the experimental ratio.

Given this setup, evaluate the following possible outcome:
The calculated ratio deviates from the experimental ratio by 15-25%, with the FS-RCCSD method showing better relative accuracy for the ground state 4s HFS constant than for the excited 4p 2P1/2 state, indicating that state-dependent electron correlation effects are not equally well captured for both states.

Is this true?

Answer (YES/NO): NO